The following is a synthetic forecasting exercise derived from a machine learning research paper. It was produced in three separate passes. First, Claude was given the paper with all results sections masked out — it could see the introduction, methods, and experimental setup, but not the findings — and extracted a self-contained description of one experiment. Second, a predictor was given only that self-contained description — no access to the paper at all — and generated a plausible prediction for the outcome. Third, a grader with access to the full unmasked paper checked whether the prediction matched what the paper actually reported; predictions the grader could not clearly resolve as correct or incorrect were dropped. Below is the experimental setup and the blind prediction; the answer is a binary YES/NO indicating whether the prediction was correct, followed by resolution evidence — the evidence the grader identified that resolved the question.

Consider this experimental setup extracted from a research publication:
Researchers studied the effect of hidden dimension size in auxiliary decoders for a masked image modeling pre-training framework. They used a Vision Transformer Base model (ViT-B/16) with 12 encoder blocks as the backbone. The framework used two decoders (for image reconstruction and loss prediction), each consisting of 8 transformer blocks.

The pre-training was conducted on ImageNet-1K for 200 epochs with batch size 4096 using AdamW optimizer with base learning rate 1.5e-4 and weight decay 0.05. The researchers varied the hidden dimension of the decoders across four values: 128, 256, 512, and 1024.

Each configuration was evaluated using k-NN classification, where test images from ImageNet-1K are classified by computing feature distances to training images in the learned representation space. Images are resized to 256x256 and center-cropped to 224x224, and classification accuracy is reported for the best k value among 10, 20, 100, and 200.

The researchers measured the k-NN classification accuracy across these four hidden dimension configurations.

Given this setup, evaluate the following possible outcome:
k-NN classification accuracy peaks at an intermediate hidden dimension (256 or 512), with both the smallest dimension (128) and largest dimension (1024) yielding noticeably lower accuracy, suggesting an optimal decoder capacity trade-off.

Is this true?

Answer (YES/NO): NO